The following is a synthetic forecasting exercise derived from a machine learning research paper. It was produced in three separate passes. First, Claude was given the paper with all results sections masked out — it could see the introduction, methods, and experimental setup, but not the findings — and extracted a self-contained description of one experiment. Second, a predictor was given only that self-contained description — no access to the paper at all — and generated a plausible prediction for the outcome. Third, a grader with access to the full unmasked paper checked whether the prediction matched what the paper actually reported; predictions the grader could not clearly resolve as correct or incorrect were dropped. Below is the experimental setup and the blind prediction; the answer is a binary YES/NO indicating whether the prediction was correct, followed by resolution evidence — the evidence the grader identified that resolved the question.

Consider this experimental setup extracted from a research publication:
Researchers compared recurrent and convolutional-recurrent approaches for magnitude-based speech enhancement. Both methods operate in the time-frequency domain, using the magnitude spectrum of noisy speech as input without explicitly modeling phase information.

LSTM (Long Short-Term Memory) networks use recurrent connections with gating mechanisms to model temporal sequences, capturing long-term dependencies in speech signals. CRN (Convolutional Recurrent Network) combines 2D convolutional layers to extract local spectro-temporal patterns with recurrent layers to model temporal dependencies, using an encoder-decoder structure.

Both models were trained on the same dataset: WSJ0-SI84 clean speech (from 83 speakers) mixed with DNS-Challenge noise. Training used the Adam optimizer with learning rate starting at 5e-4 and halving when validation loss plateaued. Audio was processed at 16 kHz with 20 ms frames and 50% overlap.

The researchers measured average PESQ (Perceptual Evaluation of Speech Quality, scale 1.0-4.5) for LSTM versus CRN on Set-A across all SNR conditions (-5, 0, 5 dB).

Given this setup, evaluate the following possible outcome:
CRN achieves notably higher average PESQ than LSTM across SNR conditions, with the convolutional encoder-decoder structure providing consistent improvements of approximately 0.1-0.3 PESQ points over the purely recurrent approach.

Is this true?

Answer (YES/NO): NO